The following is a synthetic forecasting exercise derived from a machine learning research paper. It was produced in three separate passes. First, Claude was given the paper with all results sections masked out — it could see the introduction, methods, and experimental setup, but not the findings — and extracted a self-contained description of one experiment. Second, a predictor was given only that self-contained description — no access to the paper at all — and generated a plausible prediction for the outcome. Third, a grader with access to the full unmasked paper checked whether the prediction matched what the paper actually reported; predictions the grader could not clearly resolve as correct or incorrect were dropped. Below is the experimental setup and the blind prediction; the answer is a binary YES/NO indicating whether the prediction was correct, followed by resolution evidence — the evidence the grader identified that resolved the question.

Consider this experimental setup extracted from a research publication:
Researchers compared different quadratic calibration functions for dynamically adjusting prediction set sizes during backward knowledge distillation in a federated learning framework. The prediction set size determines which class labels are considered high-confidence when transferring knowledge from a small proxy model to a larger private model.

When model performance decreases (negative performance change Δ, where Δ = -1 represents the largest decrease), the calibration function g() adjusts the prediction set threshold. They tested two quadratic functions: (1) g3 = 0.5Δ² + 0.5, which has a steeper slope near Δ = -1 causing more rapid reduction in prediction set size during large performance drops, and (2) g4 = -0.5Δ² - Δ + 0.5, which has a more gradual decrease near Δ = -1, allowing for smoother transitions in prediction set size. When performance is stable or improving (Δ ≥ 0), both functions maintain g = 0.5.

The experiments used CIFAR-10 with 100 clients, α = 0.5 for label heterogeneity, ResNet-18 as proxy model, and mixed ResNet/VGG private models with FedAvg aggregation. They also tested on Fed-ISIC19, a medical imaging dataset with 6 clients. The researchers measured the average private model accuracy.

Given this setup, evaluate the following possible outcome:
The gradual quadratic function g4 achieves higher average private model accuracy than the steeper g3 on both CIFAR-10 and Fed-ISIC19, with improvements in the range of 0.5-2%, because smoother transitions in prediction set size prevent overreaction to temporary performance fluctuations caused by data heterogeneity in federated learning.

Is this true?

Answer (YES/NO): NO